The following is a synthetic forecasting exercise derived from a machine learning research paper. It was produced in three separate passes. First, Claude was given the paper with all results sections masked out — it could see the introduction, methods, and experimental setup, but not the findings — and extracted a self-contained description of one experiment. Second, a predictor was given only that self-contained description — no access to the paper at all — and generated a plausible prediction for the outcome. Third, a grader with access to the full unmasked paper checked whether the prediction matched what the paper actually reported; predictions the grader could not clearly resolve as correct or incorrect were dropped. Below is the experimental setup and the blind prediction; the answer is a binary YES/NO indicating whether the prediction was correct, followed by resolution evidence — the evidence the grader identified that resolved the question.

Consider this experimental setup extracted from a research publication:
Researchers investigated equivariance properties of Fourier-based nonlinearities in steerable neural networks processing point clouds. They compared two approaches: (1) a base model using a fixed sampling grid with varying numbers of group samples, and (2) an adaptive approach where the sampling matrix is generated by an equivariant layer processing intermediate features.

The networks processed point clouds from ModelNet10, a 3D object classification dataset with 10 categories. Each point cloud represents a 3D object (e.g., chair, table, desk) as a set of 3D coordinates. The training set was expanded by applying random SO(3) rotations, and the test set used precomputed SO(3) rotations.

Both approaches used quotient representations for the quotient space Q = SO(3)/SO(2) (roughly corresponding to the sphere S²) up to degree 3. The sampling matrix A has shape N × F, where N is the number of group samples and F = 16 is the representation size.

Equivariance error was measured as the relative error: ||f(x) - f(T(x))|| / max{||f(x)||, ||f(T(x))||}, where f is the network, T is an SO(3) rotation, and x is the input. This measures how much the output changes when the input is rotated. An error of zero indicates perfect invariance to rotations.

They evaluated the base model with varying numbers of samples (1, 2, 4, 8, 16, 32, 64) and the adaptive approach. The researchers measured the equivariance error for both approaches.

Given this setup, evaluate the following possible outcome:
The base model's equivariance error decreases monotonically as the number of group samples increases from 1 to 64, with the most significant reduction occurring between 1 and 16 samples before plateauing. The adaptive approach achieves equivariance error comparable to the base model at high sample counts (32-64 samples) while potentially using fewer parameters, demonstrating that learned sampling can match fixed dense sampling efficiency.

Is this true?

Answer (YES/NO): NO